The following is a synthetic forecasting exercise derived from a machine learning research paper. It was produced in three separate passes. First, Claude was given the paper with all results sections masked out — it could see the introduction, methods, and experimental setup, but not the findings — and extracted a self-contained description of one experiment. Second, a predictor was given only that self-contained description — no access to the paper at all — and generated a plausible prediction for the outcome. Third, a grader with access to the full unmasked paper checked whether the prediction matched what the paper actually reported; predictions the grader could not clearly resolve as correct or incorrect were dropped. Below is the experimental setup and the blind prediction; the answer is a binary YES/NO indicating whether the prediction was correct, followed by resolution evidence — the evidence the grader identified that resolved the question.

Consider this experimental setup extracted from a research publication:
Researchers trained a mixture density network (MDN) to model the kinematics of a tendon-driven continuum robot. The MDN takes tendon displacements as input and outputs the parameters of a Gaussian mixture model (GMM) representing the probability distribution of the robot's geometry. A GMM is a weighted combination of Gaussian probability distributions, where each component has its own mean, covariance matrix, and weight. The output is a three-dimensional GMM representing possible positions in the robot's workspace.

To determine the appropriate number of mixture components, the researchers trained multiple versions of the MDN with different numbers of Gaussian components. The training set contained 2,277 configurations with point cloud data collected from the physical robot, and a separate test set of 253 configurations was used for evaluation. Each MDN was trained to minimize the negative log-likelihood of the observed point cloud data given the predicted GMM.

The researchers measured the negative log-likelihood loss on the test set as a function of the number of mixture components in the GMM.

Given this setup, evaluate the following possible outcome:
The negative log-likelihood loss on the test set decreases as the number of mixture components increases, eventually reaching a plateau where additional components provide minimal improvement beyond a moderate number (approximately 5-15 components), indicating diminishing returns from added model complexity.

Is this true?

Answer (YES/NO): NO